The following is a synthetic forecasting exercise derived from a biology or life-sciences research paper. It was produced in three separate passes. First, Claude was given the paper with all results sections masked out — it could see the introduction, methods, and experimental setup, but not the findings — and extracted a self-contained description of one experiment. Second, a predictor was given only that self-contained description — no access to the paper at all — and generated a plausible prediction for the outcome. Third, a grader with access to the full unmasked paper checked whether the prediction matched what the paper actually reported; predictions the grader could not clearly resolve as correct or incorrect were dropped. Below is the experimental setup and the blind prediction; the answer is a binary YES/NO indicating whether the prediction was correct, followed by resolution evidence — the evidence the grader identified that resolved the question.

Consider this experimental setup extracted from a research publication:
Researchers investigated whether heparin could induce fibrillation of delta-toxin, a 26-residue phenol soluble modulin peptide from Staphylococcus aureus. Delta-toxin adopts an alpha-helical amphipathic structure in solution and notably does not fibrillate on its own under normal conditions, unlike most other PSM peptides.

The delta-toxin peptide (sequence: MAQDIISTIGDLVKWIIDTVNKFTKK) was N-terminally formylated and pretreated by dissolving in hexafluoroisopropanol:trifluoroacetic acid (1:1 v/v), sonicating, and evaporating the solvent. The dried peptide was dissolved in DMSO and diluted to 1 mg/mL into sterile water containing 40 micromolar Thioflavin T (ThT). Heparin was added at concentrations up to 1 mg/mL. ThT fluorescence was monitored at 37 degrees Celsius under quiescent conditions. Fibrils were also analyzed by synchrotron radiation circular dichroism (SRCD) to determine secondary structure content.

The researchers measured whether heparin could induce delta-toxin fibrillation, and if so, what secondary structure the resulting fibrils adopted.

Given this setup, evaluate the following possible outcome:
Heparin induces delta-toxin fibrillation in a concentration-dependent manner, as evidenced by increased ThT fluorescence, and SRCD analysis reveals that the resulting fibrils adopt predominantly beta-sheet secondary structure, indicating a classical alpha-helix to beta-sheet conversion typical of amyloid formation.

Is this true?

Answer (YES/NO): NO